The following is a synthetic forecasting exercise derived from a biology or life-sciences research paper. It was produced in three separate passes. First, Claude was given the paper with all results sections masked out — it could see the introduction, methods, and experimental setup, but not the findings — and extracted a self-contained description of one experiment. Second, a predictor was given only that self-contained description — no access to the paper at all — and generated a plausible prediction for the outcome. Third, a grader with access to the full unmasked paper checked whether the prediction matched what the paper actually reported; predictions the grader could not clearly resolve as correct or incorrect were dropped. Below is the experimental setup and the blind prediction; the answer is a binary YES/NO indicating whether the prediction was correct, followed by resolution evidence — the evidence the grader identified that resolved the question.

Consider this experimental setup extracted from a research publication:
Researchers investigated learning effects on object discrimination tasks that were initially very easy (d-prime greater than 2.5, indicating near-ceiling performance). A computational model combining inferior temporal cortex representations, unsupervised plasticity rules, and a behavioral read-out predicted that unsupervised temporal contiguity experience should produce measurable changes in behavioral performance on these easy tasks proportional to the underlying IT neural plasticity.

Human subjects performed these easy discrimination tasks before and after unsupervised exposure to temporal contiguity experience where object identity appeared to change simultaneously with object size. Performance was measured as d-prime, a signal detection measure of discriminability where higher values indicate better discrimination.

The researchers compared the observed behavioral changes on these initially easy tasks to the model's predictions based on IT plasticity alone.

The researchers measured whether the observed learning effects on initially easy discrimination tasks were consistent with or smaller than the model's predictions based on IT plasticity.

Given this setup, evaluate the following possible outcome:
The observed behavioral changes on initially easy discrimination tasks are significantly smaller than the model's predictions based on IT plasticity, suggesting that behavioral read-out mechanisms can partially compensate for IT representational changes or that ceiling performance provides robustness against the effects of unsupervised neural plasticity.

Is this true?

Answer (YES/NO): YES